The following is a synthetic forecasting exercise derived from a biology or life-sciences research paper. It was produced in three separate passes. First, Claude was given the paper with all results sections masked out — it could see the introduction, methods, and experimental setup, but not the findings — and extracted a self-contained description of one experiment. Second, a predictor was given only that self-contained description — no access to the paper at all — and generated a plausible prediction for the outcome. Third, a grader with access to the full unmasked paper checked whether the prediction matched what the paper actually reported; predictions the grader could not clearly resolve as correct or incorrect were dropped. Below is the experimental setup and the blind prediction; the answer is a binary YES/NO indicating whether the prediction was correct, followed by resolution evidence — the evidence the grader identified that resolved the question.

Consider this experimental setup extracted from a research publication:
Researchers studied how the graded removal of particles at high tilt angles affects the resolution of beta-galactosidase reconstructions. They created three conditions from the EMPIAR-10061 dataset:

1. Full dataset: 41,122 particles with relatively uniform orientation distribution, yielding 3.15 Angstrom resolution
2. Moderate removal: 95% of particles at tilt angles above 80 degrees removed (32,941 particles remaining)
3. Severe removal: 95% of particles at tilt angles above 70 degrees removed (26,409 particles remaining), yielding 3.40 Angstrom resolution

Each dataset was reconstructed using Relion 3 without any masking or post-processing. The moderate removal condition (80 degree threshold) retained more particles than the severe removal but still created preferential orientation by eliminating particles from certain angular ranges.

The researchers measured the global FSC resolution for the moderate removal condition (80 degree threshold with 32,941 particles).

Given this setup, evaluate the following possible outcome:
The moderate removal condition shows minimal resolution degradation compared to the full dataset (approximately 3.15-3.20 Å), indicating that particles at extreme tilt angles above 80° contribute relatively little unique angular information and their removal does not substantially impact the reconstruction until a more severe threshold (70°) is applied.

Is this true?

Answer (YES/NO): YES